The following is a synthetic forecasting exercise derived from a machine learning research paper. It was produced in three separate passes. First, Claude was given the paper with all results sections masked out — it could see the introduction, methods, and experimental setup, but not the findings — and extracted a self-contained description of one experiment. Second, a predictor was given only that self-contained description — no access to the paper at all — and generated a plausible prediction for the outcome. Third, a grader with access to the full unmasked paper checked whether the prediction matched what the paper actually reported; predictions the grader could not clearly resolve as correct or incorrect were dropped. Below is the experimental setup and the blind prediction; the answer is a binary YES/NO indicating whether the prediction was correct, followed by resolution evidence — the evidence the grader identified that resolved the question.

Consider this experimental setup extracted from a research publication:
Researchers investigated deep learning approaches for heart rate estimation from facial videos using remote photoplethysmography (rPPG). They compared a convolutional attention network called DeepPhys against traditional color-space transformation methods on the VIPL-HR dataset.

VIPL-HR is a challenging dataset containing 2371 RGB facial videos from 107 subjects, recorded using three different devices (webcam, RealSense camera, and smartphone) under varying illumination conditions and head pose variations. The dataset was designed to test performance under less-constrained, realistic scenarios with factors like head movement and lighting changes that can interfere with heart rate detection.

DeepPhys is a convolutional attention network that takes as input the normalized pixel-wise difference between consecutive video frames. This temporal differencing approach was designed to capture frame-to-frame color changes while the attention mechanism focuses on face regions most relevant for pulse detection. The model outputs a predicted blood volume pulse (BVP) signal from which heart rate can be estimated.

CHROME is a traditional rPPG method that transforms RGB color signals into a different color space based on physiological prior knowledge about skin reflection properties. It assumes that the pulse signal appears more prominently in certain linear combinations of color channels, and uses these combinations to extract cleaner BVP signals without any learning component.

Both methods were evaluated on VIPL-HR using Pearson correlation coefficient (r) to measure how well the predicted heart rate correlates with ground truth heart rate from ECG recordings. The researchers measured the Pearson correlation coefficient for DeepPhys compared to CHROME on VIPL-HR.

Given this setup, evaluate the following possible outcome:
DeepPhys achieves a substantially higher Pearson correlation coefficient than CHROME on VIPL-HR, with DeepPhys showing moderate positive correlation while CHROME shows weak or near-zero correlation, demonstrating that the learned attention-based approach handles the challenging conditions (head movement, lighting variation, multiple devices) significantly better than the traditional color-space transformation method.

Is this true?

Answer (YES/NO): NO